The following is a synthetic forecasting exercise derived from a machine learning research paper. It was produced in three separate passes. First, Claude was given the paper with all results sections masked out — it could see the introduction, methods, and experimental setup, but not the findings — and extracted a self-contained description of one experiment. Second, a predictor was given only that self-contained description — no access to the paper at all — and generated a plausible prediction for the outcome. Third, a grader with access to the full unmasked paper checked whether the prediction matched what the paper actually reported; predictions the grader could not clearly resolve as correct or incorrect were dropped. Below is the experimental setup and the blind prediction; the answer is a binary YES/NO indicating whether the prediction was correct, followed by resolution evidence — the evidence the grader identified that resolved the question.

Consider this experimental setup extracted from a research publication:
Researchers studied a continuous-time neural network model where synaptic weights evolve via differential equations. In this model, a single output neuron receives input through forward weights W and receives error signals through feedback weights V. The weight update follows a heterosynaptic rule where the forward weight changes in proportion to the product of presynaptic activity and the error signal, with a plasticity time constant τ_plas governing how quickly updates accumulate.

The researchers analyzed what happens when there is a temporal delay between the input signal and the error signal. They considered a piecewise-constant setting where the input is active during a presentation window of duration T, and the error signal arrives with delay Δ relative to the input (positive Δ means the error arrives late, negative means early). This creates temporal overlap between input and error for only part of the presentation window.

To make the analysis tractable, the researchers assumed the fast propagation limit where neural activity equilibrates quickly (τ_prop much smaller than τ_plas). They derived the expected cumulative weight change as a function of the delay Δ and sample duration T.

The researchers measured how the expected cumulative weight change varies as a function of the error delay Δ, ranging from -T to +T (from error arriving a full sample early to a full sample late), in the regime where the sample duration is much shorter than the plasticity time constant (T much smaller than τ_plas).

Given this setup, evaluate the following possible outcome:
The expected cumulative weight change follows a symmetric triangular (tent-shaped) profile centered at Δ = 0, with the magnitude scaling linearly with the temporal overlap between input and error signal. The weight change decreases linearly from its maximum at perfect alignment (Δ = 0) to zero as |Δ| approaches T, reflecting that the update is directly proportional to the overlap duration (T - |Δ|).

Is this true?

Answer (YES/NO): YES